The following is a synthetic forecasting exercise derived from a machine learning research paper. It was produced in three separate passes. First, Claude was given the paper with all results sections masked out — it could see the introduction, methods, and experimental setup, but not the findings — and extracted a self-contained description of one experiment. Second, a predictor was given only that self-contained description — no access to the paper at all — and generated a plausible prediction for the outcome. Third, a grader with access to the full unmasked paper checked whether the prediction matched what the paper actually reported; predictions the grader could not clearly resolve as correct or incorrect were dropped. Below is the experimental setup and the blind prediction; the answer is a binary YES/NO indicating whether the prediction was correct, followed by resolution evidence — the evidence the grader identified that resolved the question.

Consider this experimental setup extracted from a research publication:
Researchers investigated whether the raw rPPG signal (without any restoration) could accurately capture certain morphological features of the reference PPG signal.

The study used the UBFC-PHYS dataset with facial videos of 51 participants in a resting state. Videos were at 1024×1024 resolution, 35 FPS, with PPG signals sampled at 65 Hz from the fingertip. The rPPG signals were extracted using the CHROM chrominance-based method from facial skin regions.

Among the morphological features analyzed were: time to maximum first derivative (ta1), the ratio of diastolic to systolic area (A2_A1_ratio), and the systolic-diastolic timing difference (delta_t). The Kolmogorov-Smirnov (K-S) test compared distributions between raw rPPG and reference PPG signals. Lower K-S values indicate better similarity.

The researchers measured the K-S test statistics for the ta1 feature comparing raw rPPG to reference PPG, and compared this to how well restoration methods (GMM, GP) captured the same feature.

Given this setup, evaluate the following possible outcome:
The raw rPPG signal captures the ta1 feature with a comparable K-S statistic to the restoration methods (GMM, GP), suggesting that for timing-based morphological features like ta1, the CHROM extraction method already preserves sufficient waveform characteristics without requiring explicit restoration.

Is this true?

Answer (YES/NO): NO